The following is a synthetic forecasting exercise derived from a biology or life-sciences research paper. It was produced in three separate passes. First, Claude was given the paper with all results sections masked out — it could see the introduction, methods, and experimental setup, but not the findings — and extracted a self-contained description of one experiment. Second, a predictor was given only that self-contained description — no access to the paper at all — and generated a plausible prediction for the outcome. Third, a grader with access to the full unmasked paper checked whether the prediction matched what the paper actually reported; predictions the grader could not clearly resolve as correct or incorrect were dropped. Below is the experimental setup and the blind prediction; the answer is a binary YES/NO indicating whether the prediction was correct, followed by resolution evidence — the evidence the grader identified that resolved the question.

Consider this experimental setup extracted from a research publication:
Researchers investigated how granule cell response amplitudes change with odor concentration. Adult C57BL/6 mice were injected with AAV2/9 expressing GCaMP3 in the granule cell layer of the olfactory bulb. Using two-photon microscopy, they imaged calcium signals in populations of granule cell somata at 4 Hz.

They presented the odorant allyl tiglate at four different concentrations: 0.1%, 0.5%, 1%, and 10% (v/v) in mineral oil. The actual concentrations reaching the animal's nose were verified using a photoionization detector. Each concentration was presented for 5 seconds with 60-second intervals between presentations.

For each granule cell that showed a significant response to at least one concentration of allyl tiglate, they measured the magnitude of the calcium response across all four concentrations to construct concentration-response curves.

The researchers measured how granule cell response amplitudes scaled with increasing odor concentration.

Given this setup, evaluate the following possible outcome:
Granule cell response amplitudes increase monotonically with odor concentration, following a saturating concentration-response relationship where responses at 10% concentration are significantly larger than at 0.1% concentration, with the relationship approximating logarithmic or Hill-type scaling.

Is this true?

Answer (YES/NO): NO